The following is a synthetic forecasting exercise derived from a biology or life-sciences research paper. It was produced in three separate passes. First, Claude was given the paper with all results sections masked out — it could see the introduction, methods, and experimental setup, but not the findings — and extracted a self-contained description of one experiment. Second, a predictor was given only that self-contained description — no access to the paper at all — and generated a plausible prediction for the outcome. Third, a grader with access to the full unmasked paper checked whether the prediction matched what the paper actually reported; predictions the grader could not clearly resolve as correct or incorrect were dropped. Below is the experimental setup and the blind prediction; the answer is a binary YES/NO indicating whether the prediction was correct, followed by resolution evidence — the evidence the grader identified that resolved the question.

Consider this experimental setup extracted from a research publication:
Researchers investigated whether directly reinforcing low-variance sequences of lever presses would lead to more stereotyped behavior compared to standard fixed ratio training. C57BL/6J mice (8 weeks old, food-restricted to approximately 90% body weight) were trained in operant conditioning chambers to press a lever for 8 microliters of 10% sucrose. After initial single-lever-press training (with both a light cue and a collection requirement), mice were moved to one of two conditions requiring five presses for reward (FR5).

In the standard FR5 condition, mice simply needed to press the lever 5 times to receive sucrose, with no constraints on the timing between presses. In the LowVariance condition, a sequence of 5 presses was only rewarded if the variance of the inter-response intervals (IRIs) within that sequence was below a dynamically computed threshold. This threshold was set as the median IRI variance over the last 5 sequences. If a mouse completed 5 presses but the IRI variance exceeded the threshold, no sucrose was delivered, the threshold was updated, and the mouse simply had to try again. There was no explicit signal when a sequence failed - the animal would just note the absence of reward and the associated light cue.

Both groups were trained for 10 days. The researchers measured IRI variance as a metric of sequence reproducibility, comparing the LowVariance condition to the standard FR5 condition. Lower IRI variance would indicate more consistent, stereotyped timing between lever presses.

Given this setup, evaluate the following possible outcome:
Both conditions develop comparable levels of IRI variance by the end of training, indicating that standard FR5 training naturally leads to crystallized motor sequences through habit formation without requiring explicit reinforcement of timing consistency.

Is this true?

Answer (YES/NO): YES